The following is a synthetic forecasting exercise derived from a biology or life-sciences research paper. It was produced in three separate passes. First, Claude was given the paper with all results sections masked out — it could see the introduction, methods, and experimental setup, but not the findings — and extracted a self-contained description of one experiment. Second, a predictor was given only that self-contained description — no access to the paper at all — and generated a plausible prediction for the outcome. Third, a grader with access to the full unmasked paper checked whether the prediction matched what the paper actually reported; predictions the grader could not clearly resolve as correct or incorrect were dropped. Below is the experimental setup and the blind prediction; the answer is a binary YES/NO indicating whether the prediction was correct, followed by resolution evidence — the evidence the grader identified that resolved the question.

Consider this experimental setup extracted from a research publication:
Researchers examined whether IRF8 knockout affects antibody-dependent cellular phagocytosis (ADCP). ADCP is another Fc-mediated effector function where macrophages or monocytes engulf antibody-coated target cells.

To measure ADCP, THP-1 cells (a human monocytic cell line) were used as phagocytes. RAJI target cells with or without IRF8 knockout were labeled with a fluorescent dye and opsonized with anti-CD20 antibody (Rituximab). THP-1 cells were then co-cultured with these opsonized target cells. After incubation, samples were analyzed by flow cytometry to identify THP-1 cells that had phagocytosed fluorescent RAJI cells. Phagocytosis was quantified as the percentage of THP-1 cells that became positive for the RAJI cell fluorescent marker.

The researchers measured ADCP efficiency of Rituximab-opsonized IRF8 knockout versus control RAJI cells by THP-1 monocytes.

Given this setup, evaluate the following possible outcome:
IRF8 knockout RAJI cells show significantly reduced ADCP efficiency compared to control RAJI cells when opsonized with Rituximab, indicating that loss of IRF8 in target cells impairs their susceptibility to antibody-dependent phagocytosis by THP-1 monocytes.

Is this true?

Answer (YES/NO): YES